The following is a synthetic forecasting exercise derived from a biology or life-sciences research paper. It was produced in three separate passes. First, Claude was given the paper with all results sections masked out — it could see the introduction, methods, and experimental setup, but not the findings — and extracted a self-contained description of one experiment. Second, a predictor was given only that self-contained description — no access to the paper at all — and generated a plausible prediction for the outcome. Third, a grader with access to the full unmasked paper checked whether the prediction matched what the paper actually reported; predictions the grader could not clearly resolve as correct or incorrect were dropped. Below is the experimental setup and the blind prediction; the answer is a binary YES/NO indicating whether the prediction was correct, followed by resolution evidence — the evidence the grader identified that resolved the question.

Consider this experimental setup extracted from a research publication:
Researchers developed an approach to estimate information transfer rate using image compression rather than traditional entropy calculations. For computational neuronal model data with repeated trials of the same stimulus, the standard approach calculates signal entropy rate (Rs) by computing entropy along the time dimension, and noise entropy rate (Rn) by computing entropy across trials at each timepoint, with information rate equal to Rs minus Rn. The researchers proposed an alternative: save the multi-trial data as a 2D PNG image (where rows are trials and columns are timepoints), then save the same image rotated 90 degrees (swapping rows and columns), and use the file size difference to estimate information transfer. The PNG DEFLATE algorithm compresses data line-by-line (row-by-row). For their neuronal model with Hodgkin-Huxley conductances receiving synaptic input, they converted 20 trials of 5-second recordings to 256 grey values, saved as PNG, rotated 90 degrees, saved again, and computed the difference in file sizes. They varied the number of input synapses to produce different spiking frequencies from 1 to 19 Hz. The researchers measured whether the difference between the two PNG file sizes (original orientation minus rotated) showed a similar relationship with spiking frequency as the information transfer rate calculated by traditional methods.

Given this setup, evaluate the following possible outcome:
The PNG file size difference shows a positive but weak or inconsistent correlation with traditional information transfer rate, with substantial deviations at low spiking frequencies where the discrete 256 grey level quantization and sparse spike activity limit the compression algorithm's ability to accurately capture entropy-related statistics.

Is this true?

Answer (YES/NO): NO